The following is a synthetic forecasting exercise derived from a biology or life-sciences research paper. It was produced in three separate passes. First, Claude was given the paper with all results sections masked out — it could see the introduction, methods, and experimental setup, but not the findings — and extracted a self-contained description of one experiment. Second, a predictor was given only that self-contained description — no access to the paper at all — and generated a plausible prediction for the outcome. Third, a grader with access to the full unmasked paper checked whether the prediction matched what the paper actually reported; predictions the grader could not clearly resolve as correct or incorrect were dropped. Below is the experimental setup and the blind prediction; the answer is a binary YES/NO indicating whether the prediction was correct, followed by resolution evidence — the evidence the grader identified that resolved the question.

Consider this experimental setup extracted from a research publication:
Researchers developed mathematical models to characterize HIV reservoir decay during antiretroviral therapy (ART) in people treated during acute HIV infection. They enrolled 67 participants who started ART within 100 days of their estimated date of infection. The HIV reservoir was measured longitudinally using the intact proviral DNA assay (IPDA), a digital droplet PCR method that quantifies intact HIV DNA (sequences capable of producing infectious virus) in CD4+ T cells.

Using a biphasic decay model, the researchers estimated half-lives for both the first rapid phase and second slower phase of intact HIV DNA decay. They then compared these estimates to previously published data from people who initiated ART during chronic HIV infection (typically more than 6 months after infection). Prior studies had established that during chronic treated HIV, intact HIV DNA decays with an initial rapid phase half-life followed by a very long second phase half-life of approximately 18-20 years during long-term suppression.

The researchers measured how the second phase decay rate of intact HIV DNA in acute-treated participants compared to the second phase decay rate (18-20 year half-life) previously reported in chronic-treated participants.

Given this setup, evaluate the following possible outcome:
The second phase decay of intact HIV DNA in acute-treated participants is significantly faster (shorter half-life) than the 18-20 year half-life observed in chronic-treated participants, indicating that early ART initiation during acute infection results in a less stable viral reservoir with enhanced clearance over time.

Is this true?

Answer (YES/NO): YES